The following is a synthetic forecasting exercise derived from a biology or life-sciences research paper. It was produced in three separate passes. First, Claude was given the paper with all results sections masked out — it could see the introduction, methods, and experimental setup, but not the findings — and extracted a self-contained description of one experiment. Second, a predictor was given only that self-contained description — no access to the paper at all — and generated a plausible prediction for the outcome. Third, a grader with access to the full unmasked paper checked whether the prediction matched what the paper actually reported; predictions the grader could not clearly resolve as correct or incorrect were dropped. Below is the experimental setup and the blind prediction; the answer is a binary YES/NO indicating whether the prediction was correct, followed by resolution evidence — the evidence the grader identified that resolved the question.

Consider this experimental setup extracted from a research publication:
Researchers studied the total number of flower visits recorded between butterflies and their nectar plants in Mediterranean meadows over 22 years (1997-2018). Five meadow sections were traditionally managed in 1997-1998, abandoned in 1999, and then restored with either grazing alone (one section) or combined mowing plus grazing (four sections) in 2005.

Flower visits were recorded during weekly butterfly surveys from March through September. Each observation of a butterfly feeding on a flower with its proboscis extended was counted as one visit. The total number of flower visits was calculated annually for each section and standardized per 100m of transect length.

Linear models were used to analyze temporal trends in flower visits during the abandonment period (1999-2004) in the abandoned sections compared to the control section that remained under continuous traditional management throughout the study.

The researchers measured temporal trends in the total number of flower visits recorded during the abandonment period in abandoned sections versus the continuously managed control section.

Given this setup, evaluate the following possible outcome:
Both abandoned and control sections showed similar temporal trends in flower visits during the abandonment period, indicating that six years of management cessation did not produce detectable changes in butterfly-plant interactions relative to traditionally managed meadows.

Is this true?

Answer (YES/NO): NO